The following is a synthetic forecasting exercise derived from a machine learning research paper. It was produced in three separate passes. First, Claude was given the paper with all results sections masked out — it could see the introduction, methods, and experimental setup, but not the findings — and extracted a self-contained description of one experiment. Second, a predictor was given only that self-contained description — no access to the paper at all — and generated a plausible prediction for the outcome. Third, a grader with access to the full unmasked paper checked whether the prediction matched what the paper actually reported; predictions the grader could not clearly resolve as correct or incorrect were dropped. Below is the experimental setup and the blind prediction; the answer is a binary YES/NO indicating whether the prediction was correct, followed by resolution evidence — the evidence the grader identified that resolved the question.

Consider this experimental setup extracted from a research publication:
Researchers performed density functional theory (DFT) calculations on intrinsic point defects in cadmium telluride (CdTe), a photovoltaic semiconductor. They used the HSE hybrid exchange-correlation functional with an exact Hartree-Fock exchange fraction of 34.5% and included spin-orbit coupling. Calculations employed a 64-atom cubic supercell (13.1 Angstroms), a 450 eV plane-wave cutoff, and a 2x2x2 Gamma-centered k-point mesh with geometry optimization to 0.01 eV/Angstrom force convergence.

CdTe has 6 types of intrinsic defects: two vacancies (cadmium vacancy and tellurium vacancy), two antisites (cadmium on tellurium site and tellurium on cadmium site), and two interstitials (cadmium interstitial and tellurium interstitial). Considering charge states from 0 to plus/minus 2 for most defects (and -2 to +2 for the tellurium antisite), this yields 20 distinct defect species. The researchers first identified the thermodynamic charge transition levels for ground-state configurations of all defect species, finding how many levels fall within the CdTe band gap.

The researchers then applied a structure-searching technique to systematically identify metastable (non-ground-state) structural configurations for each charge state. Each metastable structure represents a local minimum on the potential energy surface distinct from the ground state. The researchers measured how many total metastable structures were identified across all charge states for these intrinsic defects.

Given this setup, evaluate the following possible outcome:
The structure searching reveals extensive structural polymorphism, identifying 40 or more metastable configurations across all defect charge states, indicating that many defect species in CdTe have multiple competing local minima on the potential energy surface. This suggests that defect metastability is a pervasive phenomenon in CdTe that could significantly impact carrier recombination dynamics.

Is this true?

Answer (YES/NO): NO